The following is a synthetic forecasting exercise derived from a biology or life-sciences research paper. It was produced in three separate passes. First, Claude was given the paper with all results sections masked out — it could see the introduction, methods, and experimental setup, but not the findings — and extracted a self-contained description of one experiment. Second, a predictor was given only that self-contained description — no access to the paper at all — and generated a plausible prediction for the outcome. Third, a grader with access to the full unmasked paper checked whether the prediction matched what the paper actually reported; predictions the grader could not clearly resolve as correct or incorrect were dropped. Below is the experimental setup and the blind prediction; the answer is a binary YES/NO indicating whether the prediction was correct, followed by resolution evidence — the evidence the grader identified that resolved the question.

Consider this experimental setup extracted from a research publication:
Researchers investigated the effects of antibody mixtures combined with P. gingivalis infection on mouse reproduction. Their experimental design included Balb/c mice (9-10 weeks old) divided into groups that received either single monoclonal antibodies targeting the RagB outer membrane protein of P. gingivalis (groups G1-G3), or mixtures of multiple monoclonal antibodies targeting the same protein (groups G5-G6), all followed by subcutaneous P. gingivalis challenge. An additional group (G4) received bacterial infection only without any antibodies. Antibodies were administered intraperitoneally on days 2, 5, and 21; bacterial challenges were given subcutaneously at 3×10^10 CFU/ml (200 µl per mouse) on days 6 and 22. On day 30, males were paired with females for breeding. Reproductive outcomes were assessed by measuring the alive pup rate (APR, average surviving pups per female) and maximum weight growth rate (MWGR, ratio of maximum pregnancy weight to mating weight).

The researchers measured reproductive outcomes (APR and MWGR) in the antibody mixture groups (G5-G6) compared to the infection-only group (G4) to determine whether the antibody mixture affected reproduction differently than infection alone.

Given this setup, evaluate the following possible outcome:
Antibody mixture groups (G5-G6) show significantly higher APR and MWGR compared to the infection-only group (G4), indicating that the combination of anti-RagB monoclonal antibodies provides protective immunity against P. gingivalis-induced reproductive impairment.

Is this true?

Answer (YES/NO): NO